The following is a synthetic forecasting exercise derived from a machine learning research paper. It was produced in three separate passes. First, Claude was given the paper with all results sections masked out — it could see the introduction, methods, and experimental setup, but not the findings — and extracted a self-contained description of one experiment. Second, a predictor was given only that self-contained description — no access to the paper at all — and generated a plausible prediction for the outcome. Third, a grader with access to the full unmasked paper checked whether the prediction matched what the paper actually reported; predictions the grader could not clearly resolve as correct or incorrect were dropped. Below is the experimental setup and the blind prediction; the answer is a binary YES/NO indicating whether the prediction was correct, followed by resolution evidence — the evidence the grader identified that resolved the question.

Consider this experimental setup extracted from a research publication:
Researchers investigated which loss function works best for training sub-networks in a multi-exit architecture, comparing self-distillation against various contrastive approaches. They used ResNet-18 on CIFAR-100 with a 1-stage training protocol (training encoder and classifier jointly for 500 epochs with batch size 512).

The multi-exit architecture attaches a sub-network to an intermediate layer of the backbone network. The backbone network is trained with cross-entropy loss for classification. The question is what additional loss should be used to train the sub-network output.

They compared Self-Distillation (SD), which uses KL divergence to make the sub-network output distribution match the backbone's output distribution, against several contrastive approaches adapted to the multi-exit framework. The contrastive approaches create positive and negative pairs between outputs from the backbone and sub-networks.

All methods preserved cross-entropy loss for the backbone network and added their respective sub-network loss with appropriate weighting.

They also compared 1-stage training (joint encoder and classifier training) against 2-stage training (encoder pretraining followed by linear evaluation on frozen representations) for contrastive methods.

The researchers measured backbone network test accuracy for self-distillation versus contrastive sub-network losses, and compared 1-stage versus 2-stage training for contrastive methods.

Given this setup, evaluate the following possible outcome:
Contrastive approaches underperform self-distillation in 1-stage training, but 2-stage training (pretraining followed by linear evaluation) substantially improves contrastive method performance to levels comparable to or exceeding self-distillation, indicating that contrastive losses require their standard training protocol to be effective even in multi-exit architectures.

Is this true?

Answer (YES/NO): NO